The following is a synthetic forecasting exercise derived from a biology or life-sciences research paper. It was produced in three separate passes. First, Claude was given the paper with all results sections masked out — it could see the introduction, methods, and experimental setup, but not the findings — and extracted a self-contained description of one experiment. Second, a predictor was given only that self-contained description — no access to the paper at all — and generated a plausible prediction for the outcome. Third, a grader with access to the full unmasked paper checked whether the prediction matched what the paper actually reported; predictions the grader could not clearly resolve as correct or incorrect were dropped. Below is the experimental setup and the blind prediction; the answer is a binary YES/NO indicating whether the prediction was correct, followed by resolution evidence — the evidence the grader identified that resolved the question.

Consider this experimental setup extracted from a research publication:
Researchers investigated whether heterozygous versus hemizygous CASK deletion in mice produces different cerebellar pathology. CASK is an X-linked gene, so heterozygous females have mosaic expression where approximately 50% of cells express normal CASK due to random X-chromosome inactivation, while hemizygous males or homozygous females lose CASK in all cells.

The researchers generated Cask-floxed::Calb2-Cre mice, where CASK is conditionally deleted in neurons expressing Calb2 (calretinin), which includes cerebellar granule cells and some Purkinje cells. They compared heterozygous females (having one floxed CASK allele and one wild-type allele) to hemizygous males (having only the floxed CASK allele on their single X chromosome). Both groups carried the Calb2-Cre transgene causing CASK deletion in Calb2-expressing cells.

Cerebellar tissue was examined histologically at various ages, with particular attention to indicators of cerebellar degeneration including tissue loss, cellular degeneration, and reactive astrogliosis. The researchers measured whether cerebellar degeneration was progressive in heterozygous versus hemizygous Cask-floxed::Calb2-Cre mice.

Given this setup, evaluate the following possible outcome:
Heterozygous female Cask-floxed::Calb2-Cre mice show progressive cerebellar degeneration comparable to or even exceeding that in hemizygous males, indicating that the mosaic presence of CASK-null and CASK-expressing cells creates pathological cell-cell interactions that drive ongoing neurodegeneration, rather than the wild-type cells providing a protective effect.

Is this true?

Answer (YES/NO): NO